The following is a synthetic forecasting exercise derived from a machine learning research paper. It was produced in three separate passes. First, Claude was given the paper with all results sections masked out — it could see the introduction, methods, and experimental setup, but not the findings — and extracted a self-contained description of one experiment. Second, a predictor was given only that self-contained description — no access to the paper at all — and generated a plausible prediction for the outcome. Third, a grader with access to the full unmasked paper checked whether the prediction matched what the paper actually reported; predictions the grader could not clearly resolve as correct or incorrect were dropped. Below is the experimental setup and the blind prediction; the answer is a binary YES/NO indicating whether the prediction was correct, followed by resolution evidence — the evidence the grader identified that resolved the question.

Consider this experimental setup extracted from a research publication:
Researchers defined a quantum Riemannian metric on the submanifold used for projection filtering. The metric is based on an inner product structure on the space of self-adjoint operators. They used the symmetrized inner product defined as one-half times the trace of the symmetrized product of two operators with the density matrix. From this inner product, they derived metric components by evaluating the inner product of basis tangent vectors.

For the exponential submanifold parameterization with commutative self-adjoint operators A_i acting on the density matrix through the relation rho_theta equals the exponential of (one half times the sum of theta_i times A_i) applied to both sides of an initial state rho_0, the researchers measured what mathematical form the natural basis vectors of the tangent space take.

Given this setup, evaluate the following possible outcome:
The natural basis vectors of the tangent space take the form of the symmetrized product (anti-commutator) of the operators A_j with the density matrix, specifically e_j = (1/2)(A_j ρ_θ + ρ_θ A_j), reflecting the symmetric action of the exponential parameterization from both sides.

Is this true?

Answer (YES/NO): YES